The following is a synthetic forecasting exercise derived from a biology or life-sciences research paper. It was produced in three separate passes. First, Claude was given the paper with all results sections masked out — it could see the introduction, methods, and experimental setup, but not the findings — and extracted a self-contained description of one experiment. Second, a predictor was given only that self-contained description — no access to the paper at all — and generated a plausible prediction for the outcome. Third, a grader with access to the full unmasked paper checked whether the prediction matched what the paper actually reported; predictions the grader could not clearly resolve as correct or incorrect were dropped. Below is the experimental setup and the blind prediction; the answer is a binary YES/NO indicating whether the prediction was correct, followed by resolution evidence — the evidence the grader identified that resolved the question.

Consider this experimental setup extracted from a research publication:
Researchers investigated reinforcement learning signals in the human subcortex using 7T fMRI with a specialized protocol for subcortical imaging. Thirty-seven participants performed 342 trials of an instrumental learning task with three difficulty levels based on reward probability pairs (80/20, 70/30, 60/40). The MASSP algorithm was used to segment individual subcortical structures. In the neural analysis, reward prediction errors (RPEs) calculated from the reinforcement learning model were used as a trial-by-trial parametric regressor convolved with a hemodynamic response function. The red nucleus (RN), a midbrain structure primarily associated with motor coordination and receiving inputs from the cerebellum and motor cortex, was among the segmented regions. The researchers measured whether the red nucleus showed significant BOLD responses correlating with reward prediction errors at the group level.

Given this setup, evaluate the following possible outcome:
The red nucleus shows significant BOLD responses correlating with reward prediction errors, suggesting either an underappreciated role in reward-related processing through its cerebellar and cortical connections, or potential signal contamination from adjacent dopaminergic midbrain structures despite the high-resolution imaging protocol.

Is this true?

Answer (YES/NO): NO